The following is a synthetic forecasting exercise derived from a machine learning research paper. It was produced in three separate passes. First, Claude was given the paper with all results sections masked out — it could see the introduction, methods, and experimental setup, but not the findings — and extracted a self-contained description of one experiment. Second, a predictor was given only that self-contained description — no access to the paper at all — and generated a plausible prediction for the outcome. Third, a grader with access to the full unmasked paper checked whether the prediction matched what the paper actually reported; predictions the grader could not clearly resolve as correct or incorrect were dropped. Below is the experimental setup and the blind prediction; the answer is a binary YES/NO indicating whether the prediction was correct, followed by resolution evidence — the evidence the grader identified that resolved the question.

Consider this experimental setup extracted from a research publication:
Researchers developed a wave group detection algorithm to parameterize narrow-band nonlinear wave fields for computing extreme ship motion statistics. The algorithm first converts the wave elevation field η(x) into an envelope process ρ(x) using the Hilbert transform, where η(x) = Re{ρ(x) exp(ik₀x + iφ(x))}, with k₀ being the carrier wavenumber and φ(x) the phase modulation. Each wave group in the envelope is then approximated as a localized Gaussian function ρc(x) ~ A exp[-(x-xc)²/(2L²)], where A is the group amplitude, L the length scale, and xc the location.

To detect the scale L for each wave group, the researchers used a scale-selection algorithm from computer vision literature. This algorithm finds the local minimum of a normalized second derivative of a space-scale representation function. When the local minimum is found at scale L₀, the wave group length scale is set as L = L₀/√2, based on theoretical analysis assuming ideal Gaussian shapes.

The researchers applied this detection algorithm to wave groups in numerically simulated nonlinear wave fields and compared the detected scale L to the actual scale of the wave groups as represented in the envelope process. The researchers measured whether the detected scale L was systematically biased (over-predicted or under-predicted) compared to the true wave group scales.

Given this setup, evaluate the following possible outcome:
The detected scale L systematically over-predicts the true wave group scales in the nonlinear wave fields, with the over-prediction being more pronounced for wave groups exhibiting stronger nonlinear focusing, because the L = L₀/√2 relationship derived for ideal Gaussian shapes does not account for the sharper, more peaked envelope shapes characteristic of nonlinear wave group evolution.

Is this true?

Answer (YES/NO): NO